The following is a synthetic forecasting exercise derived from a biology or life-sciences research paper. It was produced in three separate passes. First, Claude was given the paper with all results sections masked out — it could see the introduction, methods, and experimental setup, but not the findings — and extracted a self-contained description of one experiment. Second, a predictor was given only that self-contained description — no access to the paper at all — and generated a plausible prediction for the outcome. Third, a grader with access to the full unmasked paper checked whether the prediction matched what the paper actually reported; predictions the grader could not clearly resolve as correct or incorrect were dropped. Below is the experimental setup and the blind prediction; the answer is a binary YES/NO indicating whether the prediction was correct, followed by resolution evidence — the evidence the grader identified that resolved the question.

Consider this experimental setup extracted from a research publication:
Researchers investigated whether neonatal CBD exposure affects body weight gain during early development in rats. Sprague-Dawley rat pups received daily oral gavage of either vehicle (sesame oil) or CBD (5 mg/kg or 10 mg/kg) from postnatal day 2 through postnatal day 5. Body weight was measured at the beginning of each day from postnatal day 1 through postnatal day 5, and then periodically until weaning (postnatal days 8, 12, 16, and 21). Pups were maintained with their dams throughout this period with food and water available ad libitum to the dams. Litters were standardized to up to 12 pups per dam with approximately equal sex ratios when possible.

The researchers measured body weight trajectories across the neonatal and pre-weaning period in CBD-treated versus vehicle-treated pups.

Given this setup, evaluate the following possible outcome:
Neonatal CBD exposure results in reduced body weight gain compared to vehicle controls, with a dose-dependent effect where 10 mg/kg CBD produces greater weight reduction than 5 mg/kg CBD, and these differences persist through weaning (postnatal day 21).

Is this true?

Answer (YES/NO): NO